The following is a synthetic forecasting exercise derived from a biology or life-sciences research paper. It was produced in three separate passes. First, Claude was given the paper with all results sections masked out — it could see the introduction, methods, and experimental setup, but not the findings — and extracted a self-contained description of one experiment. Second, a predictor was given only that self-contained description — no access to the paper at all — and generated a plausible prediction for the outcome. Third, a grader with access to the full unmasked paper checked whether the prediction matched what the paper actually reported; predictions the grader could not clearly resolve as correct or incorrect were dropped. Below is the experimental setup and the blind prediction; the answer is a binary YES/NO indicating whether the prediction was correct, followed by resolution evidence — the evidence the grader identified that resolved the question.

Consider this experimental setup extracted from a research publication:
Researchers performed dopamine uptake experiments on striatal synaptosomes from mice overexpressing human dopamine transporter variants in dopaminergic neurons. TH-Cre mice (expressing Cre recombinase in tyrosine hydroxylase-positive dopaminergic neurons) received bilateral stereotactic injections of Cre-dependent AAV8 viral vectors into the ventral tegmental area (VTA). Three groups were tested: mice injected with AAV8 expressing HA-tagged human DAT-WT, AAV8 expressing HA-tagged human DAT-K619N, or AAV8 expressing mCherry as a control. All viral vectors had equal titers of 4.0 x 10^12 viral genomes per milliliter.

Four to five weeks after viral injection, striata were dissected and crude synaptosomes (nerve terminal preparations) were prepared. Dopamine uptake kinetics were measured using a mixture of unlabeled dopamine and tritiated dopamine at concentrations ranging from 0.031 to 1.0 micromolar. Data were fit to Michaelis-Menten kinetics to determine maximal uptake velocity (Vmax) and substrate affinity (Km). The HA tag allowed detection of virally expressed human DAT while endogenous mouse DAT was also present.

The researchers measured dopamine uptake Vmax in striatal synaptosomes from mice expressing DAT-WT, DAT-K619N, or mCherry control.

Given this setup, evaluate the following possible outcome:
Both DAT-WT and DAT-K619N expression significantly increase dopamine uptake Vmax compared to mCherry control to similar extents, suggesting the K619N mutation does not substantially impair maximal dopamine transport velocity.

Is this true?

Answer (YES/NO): NO